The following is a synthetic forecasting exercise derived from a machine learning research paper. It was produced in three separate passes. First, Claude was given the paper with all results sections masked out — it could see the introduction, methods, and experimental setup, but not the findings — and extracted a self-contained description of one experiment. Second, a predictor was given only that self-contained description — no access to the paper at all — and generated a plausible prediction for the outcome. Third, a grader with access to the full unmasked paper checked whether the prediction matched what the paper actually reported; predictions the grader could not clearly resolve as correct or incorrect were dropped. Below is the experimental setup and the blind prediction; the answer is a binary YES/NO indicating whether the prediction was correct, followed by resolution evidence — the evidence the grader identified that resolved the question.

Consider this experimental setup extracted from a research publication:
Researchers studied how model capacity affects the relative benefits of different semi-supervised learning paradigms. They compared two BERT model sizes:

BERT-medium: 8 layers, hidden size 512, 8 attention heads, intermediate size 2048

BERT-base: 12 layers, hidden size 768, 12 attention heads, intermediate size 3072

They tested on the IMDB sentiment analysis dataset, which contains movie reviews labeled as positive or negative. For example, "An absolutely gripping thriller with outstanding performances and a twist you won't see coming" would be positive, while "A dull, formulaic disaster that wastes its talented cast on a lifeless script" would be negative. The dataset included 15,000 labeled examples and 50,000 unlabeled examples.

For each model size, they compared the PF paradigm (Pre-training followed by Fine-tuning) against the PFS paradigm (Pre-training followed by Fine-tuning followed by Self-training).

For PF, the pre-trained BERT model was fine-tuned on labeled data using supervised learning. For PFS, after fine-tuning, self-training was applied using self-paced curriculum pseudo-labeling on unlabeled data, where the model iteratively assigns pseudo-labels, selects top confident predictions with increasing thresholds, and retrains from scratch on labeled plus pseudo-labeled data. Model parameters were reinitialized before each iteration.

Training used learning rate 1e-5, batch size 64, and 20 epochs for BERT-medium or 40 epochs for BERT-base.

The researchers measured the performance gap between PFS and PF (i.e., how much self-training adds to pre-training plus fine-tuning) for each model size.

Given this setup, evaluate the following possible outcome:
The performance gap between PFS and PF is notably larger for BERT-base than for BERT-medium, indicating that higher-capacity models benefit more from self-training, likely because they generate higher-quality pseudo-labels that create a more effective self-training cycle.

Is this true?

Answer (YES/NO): NO